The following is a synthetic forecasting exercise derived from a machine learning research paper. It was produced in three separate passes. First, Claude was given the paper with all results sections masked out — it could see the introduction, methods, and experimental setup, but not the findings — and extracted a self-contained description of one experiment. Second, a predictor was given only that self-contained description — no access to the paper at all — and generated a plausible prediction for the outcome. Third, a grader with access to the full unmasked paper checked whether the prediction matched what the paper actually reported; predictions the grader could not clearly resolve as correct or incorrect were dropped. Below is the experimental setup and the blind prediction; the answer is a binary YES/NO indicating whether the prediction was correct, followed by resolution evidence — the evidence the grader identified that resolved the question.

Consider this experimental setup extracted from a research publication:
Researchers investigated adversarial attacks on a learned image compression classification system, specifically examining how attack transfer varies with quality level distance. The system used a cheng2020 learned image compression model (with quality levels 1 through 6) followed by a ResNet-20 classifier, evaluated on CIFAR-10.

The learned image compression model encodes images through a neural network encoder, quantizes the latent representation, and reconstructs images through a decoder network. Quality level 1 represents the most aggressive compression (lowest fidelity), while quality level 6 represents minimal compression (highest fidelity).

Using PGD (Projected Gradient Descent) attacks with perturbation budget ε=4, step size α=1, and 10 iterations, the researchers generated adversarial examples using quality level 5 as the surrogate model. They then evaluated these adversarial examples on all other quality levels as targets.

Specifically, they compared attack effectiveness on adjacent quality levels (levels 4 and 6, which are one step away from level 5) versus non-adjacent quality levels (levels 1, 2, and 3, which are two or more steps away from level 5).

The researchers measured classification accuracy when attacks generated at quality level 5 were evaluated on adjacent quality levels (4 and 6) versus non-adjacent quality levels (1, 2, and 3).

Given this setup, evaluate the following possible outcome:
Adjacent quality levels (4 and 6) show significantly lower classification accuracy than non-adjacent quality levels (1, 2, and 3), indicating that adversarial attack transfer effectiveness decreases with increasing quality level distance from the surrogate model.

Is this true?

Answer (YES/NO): YES